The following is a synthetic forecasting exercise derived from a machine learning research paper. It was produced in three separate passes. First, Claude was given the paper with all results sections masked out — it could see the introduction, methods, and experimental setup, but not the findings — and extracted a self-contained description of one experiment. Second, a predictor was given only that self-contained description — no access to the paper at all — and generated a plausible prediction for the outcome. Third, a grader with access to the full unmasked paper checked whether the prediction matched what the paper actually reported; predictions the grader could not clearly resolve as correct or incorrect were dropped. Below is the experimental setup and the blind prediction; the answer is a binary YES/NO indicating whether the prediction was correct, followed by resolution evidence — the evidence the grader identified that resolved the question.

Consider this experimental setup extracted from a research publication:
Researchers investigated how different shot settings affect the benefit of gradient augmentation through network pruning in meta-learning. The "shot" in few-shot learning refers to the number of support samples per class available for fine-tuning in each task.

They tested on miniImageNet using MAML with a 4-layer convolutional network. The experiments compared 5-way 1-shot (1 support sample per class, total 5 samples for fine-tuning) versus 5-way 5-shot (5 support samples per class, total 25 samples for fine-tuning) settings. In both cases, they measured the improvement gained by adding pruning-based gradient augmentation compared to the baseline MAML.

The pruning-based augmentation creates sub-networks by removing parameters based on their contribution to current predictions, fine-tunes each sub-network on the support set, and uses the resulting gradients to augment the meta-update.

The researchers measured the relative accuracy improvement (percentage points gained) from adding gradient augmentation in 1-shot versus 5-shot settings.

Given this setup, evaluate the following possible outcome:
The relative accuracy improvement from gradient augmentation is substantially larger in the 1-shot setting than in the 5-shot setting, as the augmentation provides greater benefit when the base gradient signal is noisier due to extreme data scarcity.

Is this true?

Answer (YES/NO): NO